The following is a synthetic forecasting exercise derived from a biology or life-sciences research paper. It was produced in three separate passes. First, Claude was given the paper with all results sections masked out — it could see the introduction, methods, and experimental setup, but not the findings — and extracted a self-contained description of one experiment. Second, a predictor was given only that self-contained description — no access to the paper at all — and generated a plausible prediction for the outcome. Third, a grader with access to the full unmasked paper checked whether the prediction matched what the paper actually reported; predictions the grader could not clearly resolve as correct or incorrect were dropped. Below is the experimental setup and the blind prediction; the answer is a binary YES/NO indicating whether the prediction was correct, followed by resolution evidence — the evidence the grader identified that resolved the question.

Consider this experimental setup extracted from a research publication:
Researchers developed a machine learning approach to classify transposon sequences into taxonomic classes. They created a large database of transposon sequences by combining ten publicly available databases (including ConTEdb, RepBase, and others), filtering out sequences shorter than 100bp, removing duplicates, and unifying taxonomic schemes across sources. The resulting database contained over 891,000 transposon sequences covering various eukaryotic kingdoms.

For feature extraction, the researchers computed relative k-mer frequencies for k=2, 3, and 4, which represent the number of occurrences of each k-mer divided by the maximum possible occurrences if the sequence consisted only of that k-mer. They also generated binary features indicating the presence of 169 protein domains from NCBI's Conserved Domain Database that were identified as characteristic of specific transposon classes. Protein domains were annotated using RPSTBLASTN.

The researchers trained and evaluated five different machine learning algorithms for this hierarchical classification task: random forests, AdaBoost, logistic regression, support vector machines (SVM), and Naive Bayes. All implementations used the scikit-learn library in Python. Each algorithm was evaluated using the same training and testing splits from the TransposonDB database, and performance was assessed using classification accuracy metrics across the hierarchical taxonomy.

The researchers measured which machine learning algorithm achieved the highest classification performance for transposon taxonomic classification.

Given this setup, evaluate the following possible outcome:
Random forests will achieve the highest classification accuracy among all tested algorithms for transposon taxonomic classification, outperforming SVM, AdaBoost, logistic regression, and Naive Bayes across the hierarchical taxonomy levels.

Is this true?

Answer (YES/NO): YES